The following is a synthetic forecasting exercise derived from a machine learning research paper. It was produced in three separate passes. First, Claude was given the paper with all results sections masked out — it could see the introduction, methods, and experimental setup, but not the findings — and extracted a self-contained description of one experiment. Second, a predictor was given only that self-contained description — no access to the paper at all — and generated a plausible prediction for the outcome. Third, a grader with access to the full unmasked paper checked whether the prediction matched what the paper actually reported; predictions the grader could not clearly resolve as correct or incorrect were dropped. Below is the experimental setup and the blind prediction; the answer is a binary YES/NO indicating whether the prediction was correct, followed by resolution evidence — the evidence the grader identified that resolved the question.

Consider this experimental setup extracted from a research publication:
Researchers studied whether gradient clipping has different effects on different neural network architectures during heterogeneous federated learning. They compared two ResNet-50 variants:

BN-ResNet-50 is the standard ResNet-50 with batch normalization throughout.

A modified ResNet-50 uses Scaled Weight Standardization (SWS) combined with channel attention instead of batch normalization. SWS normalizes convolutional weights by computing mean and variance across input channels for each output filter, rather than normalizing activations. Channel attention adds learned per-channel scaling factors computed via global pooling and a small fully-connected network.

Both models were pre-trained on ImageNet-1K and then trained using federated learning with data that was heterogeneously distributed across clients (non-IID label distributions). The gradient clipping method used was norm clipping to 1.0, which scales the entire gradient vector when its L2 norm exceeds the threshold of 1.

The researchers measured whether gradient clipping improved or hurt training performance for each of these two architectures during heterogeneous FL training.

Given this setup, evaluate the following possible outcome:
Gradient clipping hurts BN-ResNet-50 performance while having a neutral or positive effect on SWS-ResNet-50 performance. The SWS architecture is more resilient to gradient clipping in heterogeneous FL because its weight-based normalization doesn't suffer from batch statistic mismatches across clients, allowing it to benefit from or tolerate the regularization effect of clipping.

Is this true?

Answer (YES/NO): YES